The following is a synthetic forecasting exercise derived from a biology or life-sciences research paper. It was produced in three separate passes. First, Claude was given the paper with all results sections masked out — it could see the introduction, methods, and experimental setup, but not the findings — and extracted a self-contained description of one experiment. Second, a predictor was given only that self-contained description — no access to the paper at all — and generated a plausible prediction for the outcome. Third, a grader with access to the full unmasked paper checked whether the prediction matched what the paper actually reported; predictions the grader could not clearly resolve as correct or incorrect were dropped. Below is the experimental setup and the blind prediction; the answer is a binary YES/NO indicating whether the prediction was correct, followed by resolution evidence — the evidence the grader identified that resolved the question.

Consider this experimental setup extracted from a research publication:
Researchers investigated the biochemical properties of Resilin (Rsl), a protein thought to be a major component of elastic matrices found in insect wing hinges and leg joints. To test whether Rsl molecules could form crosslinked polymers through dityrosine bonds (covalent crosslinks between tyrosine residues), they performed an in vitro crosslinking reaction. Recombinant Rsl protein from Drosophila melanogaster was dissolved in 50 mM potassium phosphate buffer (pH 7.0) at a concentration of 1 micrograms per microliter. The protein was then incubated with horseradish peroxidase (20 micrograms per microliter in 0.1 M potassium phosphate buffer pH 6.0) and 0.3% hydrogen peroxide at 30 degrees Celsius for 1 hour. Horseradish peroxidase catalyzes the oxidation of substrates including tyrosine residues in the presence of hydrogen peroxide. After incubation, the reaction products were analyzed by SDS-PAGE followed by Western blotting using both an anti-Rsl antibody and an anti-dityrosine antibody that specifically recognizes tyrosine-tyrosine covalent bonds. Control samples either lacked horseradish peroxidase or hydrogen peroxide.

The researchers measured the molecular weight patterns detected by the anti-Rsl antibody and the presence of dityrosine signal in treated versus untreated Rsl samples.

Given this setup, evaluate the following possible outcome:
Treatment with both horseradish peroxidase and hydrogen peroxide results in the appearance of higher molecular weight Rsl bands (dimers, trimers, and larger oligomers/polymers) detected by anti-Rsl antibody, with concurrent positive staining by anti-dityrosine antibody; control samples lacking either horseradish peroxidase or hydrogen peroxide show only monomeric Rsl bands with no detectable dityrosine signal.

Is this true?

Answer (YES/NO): YES